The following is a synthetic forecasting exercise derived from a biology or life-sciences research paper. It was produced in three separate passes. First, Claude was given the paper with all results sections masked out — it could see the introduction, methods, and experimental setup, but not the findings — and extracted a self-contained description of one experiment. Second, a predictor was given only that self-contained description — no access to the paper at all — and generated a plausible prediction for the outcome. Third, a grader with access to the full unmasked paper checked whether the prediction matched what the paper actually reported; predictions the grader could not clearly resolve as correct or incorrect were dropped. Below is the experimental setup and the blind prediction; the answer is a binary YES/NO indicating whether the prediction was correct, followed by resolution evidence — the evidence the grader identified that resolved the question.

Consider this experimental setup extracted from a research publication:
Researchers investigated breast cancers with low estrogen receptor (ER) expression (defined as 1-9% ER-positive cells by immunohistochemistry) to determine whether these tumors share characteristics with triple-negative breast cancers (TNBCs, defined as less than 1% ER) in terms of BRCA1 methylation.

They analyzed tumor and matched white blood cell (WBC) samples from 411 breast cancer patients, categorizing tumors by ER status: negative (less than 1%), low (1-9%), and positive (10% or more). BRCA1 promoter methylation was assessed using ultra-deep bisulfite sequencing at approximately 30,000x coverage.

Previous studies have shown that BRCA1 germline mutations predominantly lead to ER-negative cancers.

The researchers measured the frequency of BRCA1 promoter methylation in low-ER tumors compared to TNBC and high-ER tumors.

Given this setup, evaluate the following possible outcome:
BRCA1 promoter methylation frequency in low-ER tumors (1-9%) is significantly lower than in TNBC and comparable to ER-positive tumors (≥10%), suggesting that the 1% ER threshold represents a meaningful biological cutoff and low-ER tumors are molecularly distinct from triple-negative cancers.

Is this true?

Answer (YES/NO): NO